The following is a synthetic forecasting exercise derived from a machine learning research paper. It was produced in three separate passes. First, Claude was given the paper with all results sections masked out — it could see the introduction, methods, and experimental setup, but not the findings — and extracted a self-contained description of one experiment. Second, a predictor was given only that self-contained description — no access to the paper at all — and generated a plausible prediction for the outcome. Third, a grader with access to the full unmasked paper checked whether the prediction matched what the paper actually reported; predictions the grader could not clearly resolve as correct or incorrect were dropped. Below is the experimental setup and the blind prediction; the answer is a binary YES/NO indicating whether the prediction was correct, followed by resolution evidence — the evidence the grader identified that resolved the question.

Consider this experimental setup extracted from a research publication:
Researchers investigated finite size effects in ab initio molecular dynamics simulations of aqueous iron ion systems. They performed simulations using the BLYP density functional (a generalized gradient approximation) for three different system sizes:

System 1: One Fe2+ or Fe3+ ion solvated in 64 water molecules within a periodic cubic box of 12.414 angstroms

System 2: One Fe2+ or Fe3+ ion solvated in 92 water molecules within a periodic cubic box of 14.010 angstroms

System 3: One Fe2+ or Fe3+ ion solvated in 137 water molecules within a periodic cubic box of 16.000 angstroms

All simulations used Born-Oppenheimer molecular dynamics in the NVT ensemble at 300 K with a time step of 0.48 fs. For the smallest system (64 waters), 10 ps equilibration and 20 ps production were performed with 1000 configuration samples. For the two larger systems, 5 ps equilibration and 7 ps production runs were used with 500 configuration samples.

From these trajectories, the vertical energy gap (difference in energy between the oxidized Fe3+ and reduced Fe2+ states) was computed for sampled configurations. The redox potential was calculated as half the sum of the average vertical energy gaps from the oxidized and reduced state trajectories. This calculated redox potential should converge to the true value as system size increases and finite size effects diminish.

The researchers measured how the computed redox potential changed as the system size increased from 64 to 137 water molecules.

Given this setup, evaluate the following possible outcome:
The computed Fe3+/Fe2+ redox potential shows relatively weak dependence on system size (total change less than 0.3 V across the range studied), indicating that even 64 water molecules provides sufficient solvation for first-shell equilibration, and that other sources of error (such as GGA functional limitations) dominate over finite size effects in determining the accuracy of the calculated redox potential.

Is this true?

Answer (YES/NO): YES